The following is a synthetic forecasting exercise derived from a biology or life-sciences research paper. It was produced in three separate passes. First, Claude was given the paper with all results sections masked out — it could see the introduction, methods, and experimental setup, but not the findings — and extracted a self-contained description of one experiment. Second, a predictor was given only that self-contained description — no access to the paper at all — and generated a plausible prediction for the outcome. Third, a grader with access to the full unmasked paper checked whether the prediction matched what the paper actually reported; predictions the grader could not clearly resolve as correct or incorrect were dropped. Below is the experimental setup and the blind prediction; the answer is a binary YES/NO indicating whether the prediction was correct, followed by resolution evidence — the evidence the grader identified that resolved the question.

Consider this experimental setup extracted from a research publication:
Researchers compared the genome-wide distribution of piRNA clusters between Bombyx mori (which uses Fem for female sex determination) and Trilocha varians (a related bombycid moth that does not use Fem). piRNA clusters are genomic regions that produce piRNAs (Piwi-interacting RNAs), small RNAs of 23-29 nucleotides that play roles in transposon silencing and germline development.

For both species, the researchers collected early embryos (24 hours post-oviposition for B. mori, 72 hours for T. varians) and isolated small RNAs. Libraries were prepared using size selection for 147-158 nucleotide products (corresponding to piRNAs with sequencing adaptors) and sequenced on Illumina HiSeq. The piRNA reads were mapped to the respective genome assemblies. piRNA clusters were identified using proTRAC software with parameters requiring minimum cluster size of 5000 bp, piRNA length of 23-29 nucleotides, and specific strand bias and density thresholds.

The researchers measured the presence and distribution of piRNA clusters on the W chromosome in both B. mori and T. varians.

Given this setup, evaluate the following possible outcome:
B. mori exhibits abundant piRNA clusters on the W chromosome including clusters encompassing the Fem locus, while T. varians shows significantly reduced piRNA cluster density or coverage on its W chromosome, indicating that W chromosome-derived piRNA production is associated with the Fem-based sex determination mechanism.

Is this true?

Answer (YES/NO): NO